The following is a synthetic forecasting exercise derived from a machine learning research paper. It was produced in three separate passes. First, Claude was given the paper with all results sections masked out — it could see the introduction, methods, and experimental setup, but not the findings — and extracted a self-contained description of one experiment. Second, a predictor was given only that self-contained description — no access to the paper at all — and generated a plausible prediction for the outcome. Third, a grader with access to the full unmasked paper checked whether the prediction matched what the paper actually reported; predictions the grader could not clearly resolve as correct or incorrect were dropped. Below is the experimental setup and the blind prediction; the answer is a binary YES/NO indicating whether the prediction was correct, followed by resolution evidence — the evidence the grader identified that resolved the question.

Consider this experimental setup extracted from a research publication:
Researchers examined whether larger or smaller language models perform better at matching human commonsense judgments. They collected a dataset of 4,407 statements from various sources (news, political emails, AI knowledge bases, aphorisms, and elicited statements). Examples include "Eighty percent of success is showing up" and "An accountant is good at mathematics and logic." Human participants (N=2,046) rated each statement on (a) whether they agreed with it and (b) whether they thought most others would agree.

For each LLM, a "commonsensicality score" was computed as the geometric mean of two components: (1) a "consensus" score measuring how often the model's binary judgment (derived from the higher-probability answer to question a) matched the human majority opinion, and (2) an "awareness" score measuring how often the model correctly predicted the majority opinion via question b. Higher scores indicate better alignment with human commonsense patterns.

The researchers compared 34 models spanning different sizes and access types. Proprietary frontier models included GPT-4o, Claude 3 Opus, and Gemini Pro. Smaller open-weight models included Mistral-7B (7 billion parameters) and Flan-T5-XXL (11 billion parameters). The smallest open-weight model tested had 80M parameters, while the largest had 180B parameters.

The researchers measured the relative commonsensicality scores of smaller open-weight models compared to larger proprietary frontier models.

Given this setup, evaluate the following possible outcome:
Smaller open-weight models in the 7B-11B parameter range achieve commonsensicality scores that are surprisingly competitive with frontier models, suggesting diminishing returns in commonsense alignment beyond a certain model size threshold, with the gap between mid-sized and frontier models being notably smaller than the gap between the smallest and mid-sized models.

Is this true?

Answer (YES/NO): YES